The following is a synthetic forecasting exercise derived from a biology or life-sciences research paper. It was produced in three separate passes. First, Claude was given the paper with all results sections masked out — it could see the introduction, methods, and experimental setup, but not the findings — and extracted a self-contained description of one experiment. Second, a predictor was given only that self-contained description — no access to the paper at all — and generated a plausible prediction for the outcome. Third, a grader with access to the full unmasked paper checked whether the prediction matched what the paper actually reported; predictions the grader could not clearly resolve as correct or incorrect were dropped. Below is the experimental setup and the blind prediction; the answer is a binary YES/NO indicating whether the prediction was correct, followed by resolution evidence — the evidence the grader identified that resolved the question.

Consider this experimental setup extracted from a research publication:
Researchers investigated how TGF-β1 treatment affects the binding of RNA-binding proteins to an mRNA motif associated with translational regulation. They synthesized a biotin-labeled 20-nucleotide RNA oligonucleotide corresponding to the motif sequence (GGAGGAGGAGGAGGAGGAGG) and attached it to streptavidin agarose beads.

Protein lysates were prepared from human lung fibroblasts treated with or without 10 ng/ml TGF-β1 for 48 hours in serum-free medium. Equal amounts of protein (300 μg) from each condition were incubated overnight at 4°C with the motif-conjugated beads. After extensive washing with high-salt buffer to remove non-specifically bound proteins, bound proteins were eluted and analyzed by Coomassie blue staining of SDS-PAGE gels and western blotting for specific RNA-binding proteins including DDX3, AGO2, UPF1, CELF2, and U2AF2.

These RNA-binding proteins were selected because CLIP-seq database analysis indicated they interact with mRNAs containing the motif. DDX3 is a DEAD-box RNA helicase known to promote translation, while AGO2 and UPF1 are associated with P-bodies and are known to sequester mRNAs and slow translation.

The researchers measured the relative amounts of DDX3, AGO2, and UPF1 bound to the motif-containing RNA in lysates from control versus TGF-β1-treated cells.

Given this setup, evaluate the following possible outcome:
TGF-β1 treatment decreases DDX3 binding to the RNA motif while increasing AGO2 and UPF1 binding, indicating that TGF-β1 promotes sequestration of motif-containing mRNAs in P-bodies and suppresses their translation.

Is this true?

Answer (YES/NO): NO